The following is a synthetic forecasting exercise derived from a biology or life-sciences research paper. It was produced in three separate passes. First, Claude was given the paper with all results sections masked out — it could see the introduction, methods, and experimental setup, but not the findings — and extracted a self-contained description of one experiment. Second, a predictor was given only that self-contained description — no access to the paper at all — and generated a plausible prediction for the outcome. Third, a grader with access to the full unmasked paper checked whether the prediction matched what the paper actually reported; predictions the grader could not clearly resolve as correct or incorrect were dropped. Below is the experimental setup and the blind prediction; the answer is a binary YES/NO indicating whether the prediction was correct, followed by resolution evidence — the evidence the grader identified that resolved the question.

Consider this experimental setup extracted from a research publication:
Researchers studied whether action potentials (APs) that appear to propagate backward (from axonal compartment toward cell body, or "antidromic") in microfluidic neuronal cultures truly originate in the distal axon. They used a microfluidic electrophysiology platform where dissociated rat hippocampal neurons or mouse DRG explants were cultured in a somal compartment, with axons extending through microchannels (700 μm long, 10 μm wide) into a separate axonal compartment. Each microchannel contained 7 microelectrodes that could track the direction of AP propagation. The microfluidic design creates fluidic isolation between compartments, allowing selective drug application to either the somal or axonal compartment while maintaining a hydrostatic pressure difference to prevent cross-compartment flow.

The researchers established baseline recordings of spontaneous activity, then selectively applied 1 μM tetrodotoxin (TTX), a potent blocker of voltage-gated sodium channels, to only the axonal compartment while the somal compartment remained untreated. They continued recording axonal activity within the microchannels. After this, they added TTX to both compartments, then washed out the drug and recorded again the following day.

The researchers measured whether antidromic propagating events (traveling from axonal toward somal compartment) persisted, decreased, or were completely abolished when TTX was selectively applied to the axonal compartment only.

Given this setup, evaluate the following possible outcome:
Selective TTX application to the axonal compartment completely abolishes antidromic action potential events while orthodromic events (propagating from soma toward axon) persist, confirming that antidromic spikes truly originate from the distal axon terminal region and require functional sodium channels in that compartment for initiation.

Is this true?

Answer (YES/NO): YES